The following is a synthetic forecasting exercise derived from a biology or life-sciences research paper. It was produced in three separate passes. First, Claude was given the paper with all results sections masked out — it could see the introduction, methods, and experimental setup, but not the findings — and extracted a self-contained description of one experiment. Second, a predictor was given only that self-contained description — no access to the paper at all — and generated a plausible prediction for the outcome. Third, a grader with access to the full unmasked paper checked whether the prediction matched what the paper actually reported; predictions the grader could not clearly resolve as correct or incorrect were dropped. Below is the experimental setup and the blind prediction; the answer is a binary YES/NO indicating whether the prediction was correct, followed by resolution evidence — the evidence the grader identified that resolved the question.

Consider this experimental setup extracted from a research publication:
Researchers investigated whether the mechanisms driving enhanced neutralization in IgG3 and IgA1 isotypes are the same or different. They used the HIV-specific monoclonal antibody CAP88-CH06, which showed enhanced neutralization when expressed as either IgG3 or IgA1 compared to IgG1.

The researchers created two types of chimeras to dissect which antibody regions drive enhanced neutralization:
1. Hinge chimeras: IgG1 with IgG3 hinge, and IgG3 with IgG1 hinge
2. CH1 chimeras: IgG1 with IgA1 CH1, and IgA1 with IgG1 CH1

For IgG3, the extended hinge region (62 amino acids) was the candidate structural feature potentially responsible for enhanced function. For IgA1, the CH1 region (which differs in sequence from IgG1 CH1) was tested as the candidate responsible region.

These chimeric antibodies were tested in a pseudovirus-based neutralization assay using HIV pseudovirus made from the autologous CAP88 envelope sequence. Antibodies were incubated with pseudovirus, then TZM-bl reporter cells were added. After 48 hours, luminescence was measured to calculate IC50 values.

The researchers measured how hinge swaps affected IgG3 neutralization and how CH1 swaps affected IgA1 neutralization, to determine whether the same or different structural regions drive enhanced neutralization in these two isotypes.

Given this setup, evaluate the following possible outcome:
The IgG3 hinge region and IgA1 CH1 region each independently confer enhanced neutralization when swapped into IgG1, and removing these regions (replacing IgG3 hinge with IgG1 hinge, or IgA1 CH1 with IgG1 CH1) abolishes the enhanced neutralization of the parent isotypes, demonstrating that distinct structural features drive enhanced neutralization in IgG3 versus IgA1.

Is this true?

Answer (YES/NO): YES